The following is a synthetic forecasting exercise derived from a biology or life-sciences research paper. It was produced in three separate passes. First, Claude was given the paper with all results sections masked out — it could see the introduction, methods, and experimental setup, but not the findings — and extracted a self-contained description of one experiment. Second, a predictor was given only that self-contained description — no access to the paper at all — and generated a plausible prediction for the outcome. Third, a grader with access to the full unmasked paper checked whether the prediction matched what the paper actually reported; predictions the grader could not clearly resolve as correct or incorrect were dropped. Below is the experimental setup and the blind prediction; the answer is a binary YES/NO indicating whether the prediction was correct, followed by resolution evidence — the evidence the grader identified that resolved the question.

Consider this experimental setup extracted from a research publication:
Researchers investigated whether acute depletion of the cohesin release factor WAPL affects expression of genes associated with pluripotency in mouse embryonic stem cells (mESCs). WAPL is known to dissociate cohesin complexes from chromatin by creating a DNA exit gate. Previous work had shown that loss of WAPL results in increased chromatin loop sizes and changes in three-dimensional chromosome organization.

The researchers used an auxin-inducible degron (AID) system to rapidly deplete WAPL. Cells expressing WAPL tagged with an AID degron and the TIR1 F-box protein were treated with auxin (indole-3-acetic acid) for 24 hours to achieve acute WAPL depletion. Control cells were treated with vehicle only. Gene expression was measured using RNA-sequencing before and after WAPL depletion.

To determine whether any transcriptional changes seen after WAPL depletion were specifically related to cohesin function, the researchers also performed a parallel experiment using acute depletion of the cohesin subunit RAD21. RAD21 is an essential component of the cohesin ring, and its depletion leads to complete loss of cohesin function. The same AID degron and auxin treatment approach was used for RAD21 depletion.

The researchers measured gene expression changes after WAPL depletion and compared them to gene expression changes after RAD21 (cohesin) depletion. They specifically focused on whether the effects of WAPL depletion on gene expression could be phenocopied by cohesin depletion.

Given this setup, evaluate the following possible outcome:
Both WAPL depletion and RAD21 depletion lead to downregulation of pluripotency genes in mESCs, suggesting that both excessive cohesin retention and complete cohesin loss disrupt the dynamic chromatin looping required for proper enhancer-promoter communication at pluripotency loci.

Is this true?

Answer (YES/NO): YES